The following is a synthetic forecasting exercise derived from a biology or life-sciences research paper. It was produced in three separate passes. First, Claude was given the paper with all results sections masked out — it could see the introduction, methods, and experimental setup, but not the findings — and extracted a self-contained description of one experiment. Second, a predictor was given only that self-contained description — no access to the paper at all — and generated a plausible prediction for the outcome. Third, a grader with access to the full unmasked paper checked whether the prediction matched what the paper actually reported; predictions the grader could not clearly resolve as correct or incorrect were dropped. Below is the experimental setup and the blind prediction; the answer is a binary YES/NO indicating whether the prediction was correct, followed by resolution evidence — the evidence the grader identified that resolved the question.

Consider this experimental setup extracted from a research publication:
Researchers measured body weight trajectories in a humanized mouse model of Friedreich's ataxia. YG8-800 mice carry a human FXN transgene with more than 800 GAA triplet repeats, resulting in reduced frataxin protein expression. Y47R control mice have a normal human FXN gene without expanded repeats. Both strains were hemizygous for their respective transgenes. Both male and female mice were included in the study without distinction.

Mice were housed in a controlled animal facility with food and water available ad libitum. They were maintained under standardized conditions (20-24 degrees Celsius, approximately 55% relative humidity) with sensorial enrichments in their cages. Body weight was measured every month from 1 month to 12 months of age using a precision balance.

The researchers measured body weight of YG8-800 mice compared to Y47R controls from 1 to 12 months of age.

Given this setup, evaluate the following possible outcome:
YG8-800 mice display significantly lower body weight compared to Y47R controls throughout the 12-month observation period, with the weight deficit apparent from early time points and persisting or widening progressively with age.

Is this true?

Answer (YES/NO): YES